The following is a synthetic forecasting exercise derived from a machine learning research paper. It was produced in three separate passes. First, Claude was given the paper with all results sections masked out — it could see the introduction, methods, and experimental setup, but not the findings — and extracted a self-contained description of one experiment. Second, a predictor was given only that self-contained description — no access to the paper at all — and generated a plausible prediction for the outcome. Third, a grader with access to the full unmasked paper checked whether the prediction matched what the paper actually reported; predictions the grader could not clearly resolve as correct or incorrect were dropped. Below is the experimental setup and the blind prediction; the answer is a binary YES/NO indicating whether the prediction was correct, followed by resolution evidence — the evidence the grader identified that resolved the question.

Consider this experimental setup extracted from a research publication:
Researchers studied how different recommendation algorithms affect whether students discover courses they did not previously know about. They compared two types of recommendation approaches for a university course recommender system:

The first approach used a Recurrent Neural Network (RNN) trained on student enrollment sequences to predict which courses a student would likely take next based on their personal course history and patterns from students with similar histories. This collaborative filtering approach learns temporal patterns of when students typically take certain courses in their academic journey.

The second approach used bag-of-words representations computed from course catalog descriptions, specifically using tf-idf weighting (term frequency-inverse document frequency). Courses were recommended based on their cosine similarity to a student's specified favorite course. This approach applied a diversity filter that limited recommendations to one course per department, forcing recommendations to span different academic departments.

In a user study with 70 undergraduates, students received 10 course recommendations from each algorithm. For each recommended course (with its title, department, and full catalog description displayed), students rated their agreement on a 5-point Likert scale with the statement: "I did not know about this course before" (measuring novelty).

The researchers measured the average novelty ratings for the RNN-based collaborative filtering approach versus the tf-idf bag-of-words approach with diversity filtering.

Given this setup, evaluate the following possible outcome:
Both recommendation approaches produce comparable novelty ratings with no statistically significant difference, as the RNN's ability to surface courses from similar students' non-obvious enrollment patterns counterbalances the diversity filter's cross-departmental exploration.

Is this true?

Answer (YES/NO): NO